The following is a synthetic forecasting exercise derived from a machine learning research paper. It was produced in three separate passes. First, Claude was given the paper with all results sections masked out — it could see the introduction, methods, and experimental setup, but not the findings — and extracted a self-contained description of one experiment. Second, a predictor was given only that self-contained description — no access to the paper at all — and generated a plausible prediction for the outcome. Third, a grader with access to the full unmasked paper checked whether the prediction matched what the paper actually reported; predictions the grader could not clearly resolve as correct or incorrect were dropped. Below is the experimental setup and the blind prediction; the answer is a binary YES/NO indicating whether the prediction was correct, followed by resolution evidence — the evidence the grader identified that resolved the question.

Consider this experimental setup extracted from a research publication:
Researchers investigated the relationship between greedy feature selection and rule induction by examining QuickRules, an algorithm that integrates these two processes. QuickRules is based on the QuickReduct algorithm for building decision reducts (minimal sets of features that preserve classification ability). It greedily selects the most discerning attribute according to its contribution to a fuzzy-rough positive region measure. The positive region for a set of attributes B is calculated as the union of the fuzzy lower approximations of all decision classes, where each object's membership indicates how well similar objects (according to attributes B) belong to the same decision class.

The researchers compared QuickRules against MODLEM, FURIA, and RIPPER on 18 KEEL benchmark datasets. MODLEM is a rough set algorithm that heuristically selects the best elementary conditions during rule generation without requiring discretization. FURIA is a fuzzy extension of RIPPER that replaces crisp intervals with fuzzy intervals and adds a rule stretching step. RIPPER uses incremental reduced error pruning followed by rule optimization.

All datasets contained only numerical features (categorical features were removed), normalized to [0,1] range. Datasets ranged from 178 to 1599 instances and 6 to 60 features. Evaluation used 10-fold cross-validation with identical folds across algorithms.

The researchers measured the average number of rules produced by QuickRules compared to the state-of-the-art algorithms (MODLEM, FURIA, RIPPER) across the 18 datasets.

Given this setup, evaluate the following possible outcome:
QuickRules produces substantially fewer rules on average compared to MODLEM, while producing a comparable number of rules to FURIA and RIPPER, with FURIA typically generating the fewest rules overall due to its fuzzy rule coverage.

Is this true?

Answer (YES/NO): NO